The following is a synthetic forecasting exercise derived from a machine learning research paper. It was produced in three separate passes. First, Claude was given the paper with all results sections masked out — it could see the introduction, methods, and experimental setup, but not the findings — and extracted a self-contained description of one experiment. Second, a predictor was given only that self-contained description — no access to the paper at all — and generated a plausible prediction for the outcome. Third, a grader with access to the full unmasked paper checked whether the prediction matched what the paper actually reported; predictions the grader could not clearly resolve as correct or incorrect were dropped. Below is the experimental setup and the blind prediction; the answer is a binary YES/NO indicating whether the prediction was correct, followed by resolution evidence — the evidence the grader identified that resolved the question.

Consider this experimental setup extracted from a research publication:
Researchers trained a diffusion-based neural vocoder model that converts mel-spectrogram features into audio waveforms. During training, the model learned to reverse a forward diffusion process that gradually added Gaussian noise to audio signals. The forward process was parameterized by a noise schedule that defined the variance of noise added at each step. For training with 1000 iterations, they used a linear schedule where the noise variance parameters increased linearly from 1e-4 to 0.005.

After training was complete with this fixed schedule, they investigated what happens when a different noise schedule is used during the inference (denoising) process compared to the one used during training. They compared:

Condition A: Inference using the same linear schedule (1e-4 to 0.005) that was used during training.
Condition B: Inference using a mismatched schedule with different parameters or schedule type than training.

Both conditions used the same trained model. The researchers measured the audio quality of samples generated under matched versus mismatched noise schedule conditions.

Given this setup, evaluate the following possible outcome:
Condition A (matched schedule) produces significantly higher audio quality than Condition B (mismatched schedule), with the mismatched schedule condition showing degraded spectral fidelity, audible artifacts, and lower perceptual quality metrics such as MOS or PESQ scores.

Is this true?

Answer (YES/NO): YES